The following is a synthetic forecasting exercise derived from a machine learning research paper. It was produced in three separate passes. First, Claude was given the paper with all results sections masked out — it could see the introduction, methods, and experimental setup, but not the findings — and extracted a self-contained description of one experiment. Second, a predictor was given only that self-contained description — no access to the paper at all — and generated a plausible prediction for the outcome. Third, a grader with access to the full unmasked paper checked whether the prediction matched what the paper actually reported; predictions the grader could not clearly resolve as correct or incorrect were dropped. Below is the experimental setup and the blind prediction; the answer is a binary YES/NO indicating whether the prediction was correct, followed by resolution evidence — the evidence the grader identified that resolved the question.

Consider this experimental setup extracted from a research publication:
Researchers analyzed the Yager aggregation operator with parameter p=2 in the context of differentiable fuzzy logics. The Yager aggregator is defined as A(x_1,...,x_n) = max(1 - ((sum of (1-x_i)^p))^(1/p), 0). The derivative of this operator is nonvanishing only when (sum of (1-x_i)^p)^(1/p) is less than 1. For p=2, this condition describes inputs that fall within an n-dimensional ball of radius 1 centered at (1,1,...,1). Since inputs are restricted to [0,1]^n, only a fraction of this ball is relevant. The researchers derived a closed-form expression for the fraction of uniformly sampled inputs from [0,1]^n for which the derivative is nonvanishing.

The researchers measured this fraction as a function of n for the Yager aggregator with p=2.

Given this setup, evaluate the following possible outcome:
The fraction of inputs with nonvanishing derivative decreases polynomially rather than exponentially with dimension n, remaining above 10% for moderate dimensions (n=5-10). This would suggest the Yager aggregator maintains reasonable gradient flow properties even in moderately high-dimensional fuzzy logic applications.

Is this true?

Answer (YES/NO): NO